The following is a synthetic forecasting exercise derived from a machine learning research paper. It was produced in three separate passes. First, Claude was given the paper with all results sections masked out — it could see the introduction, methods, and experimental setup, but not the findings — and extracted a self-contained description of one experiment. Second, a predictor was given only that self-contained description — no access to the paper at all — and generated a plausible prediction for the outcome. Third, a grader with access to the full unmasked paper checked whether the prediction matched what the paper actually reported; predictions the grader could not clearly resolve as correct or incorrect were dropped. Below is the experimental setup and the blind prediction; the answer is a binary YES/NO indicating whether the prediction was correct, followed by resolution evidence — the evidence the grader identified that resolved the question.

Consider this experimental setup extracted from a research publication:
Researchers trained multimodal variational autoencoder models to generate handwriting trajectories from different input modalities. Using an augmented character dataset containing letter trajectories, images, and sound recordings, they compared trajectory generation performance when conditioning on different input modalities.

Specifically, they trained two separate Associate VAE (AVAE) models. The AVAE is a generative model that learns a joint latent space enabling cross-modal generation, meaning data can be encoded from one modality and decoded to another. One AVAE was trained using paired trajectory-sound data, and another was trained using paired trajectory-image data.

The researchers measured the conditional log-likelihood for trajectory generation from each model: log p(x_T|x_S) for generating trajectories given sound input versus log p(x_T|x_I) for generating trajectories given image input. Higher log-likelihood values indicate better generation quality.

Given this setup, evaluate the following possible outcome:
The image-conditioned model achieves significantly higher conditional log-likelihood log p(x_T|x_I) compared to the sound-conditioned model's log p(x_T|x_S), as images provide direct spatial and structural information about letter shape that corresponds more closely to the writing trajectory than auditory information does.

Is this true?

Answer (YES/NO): YES